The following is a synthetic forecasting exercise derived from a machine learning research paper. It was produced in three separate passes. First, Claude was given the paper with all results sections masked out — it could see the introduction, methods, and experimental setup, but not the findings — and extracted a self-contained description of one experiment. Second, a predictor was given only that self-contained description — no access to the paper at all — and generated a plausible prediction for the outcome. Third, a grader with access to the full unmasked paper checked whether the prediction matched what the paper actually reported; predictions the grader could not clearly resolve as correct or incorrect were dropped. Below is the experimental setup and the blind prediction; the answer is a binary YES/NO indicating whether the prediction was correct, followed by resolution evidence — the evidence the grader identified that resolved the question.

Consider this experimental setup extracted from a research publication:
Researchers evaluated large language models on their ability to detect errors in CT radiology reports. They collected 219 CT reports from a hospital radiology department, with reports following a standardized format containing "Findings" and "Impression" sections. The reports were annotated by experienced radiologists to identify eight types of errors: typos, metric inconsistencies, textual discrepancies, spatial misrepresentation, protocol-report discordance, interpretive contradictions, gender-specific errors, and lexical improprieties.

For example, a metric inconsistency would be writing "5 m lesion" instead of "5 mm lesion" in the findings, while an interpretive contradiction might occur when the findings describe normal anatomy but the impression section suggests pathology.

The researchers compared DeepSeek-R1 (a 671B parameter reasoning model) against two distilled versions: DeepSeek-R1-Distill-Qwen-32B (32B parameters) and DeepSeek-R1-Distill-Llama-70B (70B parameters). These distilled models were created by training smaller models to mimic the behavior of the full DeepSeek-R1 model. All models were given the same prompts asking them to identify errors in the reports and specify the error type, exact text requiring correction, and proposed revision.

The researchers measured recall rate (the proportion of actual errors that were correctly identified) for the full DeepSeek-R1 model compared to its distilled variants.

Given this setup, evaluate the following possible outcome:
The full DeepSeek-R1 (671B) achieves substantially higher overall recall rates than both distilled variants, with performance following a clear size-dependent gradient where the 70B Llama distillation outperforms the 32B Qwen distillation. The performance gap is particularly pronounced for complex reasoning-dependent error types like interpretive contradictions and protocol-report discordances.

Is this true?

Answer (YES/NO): NO